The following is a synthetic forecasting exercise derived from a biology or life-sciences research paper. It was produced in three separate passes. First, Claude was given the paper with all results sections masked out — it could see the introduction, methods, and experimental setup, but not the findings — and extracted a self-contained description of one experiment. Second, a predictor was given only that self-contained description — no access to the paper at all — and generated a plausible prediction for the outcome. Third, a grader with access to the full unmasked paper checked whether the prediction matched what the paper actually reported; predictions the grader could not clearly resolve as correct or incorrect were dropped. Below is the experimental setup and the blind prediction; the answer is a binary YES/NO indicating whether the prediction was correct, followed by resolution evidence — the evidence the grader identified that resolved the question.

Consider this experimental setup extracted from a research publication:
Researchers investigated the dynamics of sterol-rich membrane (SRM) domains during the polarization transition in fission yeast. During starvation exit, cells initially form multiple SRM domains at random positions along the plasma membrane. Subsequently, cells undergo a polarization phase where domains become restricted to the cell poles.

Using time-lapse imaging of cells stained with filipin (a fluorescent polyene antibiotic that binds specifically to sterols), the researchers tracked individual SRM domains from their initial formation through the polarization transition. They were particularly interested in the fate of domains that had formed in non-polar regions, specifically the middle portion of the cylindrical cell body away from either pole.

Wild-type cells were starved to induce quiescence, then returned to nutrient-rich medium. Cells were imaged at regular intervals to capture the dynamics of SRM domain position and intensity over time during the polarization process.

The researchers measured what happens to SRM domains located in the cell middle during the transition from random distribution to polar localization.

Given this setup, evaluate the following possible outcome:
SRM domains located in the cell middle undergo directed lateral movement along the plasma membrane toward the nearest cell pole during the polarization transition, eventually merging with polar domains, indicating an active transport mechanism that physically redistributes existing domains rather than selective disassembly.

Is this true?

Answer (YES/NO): NO